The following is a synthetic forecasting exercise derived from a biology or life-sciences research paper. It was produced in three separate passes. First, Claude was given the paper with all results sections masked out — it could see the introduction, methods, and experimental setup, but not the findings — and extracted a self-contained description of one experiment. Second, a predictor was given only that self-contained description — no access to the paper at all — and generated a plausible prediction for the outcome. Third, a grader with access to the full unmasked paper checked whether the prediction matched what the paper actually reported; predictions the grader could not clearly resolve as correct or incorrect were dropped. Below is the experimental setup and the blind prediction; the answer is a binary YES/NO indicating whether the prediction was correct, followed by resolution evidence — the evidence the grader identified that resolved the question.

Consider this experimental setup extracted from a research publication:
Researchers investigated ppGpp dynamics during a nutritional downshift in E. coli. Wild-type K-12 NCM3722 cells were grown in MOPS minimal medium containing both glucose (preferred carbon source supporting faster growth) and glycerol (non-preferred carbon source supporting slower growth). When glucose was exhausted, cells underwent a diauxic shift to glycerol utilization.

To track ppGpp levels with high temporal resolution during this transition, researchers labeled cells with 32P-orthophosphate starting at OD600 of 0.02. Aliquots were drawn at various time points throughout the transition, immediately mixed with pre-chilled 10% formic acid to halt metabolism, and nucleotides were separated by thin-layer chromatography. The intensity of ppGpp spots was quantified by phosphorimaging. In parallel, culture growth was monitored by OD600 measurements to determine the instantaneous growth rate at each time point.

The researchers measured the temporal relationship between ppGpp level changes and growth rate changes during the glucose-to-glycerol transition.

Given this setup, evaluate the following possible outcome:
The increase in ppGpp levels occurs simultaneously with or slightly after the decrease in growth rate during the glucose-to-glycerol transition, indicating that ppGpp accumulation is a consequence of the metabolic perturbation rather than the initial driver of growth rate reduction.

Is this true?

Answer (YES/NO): YES